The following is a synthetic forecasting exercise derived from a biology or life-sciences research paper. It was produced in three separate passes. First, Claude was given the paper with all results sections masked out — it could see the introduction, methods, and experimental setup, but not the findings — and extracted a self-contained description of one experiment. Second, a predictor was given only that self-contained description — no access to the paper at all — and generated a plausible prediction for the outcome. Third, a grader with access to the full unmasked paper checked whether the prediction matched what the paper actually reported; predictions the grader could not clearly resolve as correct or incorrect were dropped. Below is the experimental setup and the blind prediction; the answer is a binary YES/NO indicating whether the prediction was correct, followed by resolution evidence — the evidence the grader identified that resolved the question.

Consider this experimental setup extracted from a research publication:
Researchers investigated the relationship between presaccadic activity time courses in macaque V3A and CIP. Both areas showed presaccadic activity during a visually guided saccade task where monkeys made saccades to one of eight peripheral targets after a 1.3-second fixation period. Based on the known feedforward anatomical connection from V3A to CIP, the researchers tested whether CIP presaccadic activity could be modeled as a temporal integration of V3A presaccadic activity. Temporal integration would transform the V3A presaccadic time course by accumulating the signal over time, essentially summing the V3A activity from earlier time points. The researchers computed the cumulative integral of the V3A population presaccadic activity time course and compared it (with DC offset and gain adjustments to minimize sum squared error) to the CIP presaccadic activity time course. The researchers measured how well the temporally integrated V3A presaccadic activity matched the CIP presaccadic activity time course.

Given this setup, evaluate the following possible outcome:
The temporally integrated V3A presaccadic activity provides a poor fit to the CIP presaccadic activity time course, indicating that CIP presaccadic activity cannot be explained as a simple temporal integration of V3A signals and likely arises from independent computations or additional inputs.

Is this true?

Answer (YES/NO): NO